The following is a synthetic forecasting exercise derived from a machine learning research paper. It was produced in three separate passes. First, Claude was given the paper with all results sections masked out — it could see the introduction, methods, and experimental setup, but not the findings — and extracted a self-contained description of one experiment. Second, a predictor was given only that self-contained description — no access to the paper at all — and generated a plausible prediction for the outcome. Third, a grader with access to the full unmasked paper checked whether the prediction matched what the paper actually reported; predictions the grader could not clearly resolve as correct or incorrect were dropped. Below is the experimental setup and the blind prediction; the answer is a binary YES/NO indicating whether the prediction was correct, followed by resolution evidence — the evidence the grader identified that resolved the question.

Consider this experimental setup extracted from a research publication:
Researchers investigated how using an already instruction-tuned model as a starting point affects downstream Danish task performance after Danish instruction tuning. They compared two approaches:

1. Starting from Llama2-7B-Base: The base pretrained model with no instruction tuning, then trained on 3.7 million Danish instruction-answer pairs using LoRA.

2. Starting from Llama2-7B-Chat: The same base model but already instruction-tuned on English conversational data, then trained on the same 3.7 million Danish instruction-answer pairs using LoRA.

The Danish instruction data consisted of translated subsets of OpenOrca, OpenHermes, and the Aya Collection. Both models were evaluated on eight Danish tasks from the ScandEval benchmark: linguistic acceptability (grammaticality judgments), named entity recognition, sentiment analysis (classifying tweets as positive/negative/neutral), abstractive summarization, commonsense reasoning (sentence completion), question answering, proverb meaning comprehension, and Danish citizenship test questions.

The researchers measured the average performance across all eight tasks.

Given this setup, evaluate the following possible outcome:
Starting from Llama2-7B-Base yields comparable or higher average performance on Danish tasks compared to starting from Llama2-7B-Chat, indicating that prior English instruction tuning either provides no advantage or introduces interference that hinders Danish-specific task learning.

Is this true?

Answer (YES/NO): NO